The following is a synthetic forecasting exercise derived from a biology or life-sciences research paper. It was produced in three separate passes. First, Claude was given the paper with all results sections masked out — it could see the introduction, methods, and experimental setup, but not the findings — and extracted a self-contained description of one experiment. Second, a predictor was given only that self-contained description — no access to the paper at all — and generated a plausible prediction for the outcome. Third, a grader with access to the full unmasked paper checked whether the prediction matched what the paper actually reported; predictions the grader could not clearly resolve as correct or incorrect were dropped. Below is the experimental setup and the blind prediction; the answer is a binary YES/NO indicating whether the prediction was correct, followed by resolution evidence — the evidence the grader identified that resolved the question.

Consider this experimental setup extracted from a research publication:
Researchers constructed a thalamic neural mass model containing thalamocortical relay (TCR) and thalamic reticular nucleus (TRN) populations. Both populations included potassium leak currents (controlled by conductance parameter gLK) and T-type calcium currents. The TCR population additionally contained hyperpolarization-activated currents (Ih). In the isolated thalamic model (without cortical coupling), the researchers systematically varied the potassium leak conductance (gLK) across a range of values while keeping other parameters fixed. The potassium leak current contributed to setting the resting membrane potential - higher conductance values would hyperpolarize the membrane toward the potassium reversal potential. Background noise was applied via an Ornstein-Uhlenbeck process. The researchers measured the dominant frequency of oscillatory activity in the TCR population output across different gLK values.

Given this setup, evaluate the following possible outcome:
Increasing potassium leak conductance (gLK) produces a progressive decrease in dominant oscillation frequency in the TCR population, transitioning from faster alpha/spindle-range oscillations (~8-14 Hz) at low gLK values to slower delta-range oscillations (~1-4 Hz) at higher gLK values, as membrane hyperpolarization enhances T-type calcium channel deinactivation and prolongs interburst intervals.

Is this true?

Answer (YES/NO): NO